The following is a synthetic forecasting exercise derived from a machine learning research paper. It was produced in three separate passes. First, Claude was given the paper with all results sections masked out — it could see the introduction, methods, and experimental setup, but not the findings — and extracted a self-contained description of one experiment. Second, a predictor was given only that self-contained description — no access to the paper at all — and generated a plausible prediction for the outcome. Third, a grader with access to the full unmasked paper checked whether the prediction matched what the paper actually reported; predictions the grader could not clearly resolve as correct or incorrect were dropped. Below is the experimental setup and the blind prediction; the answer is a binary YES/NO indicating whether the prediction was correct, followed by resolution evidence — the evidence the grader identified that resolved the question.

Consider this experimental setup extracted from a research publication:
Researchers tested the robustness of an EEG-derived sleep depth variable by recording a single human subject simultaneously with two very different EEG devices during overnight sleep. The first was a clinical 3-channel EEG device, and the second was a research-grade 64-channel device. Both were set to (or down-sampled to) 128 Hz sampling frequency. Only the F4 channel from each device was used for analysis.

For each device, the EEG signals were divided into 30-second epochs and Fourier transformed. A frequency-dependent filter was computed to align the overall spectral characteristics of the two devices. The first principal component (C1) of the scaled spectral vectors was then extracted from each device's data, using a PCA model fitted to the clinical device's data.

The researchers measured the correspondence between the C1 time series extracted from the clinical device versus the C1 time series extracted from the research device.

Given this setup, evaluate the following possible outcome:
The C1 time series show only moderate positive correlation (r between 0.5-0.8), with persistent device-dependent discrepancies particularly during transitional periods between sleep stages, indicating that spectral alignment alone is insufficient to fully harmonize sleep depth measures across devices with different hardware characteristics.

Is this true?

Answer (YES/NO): NO